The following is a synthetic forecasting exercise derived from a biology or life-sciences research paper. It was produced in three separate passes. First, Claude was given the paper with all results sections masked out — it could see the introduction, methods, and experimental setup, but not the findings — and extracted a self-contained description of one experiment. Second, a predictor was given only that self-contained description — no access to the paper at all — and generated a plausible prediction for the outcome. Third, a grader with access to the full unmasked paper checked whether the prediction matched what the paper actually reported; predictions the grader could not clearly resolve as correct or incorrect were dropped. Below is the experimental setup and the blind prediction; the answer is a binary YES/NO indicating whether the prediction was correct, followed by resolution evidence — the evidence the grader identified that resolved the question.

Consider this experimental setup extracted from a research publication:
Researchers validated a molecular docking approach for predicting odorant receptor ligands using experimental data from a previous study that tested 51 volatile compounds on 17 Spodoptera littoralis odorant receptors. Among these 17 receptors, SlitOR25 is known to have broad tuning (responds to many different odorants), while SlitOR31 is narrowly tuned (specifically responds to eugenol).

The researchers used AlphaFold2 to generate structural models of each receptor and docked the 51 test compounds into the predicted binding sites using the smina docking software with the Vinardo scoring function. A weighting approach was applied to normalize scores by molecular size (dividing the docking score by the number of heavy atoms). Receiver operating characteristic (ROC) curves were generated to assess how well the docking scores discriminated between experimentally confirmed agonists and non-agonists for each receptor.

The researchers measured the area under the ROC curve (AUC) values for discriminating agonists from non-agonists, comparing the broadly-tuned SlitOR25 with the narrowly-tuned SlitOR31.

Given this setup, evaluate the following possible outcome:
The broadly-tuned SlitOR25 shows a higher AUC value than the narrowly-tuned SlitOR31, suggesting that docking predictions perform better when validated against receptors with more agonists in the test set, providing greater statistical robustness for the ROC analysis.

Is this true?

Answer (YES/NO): YES